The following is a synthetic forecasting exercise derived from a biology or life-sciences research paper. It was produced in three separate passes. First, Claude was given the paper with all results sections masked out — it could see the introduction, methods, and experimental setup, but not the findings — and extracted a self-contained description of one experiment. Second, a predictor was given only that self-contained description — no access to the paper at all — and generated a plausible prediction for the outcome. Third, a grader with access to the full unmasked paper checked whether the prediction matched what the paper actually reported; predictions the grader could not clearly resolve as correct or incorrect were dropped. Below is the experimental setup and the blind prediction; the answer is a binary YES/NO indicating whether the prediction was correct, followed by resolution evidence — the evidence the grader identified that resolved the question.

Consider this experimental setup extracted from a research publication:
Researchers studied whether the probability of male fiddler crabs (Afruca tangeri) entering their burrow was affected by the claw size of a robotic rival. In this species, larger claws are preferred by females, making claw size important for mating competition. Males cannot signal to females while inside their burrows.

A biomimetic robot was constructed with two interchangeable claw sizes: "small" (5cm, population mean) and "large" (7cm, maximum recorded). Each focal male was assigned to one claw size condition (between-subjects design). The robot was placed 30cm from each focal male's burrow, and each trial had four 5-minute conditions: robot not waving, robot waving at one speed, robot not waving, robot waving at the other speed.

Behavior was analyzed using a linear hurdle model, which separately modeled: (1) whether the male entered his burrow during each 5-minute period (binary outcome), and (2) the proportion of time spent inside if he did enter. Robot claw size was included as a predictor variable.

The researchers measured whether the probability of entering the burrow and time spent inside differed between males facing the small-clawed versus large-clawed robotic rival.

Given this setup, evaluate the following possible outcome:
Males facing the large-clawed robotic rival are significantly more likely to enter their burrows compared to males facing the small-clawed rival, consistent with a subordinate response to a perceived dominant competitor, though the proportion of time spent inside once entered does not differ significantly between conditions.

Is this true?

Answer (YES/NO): NO